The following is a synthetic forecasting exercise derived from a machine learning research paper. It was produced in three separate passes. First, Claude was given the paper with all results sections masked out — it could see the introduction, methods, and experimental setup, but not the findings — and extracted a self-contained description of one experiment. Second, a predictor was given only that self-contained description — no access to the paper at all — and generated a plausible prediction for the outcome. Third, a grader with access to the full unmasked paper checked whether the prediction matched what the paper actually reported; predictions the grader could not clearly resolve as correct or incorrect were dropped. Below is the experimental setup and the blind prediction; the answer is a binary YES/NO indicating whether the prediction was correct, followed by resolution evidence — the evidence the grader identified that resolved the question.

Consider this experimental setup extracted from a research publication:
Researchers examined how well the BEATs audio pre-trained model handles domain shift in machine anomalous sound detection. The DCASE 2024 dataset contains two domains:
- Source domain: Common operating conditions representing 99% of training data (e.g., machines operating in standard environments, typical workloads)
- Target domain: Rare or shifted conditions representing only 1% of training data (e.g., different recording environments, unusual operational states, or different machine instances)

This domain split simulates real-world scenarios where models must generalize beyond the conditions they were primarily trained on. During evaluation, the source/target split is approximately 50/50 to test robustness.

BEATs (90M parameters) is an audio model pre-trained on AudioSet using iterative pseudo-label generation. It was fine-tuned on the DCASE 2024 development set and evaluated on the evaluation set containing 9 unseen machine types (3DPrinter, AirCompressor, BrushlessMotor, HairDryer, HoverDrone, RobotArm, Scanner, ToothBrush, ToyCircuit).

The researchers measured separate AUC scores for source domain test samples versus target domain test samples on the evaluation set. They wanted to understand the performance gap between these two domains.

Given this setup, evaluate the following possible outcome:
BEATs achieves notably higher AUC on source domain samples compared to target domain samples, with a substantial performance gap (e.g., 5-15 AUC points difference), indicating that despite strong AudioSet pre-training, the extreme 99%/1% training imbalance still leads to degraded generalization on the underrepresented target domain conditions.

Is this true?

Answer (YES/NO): NO